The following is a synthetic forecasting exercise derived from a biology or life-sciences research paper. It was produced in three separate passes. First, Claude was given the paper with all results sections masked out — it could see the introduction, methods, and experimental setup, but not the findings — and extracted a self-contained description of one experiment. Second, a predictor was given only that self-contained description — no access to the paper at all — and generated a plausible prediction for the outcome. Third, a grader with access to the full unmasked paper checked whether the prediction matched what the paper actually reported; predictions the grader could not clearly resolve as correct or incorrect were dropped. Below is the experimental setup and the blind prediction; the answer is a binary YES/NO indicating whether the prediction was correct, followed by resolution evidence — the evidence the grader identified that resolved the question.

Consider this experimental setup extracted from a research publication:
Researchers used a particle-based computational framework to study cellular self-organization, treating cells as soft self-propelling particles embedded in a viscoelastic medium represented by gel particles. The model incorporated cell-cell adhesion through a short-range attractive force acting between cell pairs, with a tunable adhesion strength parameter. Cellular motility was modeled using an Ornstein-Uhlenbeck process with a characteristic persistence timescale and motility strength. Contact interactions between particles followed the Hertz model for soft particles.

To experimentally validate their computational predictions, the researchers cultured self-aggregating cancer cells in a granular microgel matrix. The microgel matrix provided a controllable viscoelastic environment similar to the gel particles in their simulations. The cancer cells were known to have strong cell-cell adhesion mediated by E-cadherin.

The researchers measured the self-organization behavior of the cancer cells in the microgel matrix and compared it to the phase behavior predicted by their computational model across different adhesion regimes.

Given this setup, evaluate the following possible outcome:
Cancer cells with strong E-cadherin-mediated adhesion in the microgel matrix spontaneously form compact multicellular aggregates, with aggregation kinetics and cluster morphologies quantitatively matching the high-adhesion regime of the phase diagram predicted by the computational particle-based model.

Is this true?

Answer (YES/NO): NO